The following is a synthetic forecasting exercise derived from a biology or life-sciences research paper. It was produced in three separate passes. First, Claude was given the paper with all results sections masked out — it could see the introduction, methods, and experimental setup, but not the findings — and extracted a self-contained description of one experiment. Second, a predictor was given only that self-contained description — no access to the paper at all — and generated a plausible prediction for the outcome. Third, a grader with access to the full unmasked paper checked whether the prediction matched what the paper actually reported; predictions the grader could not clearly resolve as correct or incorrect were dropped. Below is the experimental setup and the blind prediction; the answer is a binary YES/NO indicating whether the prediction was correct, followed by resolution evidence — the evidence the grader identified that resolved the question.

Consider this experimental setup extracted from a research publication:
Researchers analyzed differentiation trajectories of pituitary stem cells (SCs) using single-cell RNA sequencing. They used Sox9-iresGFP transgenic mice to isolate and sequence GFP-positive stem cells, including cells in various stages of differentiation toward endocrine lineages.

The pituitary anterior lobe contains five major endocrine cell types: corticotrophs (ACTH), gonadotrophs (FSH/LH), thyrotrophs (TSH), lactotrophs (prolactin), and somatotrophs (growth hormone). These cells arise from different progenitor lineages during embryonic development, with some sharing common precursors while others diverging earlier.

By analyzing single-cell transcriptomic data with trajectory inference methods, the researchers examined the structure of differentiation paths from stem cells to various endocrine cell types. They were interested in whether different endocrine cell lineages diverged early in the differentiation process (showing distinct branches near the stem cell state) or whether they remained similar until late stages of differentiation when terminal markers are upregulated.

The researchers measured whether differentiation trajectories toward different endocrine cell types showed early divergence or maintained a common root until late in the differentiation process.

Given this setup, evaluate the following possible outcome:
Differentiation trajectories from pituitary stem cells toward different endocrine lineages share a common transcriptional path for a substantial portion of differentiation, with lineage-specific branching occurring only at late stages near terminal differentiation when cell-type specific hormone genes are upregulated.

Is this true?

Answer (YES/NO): YES